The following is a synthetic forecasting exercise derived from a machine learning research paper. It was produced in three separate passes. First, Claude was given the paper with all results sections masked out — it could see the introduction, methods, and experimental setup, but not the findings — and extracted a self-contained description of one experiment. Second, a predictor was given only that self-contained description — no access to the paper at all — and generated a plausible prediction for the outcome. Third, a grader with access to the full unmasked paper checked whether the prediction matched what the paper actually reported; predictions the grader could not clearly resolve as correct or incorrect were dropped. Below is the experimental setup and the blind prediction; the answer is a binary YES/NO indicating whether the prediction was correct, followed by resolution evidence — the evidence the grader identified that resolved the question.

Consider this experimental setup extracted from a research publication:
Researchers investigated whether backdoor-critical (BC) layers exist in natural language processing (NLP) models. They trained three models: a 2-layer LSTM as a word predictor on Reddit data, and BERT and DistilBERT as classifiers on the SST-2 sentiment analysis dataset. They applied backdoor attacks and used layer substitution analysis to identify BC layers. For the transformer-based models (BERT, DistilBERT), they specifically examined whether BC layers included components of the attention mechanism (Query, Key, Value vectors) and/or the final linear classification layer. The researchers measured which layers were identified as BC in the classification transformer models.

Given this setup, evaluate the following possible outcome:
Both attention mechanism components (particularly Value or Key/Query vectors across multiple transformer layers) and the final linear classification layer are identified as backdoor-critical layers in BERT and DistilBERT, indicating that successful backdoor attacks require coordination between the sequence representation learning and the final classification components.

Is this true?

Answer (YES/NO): NO